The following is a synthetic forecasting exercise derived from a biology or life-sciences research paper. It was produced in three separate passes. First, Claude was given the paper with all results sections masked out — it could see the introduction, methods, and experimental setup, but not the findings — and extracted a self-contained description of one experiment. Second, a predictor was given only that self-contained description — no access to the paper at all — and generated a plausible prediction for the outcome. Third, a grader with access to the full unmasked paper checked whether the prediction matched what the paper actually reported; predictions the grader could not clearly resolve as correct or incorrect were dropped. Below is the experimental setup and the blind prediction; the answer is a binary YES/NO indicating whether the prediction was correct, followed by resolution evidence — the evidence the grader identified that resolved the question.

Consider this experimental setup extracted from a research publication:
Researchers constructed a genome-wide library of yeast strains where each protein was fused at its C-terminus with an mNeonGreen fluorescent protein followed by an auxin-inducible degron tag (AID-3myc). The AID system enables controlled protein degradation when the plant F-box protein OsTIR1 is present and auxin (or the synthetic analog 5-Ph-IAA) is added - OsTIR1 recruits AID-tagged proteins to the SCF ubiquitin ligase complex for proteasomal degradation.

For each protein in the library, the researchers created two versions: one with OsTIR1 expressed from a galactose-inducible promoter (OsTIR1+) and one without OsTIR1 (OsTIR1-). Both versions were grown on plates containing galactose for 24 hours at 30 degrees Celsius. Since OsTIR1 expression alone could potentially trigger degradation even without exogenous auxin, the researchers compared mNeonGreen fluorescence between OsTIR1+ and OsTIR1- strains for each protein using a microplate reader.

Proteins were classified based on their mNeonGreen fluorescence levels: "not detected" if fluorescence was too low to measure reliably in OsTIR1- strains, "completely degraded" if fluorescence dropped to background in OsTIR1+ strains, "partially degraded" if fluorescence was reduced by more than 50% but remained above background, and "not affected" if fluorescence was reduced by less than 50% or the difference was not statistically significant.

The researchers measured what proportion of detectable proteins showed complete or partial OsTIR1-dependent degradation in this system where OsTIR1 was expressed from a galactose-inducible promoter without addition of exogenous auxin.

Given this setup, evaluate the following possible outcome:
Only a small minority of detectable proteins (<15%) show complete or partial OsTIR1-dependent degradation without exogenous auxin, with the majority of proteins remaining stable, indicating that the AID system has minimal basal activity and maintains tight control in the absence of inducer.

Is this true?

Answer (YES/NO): NO